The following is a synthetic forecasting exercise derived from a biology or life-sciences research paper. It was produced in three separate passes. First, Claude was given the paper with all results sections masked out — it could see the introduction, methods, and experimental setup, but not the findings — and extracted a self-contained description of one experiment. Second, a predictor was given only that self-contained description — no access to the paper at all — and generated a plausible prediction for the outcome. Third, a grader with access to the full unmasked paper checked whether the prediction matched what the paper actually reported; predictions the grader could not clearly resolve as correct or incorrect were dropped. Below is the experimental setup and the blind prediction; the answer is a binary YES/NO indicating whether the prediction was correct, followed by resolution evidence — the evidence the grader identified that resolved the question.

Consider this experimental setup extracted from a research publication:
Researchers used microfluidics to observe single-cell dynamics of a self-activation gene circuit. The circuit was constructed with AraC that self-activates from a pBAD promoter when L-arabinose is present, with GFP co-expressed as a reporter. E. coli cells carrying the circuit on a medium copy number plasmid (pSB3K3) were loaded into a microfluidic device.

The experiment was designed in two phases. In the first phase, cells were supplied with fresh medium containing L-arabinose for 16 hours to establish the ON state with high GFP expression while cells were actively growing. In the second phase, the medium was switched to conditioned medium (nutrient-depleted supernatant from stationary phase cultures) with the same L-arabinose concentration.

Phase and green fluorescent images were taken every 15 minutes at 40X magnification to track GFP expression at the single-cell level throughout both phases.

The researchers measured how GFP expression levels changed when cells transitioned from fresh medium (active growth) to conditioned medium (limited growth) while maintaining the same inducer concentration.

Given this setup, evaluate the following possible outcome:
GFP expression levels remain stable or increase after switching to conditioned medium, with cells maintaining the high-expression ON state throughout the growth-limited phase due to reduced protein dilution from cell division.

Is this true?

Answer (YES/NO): NO